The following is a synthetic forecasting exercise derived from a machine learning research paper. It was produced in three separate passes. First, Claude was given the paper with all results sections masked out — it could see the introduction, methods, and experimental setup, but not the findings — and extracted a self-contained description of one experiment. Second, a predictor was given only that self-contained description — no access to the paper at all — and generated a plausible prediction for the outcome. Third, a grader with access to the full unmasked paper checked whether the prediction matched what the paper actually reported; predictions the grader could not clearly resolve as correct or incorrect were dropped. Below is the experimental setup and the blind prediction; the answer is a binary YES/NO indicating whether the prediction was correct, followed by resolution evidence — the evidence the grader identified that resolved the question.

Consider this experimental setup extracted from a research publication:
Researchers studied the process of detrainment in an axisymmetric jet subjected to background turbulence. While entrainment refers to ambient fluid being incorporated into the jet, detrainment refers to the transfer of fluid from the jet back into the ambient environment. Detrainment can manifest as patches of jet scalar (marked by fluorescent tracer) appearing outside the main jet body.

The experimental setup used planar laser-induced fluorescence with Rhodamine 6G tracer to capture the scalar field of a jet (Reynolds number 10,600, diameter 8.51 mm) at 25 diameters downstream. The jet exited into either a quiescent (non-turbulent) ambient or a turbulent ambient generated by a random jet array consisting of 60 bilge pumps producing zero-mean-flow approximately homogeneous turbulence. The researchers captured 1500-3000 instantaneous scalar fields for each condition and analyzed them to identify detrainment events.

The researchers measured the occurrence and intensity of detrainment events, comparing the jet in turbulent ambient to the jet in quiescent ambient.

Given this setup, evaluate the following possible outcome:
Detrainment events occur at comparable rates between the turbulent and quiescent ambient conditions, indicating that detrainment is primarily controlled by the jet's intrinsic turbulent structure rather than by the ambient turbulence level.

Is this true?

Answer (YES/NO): NO